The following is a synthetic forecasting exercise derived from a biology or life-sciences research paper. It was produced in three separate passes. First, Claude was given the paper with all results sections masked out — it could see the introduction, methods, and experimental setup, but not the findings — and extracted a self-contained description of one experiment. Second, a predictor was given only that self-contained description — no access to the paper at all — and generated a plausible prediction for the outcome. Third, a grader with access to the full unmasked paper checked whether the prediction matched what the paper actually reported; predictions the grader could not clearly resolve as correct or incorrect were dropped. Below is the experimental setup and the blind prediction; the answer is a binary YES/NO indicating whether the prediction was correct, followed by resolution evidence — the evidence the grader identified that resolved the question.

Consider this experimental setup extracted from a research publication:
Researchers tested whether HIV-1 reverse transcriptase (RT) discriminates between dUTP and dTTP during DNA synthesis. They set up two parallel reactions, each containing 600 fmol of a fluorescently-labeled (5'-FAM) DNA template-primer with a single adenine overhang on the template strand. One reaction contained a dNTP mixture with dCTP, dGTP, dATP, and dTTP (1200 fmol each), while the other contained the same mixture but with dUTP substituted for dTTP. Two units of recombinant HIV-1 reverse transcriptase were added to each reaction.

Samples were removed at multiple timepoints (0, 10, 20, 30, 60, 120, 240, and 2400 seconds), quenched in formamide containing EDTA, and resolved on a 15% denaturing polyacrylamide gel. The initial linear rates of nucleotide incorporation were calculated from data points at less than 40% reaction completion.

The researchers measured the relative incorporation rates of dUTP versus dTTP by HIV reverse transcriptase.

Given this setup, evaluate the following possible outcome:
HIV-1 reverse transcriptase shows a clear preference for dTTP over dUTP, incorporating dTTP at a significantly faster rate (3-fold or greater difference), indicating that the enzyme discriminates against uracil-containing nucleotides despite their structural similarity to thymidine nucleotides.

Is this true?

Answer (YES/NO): NO